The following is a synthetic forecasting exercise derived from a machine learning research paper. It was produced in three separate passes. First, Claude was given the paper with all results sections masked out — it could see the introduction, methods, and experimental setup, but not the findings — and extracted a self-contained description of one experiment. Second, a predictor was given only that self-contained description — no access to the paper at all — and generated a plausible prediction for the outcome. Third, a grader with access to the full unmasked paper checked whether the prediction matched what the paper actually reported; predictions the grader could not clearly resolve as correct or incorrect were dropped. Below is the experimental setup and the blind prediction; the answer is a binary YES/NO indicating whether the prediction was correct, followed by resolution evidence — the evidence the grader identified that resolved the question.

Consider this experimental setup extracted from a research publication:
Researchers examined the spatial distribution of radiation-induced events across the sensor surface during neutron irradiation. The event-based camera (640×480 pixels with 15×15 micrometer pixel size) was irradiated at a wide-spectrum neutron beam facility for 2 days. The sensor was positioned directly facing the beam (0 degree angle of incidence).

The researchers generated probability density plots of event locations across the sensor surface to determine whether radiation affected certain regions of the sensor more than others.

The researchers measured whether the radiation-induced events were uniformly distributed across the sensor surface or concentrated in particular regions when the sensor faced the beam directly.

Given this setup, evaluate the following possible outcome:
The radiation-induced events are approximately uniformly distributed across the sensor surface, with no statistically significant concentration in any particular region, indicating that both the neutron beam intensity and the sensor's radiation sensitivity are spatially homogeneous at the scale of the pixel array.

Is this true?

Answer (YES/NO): NO